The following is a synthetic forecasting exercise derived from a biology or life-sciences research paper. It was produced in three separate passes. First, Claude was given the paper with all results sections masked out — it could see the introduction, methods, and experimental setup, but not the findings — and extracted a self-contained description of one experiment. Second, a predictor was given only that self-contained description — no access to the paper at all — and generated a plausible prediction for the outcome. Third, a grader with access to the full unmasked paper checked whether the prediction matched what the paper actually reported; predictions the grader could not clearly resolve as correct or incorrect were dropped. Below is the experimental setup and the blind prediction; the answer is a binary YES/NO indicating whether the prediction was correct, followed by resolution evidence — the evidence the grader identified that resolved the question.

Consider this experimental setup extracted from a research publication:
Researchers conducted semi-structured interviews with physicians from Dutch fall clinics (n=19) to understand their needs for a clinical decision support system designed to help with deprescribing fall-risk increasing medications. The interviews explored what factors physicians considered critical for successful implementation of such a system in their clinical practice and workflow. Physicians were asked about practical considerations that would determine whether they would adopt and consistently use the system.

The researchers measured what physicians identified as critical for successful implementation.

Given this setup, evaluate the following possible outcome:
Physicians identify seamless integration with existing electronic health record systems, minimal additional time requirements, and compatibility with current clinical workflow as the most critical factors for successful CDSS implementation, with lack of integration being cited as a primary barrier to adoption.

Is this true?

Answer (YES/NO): NO